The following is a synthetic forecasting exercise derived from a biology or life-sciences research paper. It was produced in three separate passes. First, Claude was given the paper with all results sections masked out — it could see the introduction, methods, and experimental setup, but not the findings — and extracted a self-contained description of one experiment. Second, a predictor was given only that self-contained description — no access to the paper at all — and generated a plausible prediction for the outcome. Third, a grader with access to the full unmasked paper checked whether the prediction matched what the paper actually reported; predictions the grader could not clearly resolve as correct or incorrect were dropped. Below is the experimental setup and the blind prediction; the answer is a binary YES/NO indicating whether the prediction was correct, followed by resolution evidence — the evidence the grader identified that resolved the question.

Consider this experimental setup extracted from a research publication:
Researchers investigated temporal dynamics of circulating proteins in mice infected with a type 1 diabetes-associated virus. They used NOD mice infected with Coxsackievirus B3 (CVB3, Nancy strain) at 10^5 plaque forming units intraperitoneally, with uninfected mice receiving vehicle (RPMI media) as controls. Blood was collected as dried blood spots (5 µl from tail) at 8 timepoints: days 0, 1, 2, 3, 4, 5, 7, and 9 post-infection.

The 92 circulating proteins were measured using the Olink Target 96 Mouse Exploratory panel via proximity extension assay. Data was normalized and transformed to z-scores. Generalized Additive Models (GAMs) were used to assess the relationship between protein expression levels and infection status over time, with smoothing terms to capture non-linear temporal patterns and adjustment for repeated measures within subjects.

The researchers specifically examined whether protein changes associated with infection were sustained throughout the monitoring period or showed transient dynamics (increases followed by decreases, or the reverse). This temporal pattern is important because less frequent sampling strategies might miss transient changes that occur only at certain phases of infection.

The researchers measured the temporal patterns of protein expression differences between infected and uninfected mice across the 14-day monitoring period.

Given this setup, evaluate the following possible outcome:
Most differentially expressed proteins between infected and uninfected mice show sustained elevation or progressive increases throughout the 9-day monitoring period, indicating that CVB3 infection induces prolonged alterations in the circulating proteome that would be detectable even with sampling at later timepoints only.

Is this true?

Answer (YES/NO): NO